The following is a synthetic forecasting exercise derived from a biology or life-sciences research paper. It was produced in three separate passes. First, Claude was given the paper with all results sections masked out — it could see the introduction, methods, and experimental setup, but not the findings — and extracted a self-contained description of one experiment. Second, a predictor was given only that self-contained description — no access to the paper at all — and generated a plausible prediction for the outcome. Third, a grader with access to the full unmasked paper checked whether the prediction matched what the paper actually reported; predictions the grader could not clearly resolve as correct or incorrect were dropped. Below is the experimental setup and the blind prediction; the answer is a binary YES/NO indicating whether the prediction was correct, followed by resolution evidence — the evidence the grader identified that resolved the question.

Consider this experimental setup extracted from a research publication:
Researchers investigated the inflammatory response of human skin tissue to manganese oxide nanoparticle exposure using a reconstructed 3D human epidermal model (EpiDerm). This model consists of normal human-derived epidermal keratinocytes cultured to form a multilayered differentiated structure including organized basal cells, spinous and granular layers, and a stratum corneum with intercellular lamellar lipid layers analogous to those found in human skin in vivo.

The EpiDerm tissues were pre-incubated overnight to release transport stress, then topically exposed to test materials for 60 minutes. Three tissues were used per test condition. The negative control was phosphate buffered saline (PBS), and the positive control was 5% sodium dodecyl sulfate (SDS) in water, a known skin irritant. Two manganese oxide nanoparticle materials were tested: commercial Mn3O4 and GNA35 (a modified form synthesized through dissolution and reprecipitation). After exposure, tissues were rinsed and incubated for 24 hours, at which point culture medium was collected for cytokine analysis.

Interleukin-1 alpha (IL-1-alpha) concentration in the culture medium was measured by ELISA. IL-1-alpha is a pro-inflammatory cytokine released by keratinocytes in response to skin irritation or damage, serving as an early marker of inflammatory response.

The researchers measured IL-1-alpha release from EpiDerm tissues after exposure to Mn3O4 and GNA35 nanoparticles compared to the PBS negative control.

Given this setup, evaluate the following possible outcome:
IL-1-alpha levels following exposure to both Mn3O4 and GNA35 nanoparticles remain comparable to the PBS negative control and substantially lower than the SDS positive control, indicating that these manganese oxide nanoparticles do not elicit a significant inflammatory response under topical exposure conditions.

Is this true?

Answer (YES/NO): YES